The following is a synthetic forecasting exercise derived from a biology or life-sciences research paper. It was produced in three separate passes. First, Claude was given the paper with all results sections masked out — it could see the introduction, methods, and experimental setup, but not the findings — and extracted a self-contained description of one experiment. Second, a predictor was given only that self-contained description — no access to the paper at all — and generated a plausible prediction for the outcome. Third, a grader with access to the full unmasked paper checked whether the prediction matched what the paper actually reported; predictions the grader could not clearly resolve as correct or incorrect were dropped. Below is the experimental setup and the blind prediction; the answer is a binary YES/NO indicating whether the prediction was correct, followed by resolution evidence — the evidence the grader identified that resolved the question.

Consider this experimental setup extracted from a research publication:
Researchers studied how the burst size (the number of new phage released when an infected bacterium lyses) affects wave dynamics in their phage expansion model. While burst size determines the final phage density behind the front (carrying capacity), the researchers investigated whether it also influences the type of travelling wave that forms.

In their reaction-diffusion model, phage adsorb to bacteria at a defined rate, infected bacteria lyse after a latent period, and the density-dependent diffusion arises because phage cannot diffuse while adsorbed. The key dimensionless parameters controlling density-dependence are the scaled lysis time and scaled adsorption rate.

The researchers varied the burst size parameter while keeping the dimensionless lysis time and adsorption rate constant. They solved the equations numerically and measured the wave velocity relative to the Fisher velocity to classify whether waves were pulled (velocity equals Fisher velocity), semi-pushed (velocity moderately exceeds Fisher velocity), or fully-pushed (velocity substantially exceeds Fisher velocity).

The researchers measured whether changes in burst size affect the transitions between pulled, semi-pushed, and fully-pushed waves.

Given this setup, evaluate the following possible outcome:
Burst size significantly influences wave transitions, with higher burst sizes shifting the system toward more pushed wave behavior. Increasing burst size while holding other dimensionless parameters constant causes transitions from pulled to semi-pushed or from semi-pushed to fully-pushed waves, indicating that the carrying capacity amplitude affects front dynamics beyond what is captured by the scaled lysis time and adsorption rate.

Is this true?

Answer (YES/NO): NO